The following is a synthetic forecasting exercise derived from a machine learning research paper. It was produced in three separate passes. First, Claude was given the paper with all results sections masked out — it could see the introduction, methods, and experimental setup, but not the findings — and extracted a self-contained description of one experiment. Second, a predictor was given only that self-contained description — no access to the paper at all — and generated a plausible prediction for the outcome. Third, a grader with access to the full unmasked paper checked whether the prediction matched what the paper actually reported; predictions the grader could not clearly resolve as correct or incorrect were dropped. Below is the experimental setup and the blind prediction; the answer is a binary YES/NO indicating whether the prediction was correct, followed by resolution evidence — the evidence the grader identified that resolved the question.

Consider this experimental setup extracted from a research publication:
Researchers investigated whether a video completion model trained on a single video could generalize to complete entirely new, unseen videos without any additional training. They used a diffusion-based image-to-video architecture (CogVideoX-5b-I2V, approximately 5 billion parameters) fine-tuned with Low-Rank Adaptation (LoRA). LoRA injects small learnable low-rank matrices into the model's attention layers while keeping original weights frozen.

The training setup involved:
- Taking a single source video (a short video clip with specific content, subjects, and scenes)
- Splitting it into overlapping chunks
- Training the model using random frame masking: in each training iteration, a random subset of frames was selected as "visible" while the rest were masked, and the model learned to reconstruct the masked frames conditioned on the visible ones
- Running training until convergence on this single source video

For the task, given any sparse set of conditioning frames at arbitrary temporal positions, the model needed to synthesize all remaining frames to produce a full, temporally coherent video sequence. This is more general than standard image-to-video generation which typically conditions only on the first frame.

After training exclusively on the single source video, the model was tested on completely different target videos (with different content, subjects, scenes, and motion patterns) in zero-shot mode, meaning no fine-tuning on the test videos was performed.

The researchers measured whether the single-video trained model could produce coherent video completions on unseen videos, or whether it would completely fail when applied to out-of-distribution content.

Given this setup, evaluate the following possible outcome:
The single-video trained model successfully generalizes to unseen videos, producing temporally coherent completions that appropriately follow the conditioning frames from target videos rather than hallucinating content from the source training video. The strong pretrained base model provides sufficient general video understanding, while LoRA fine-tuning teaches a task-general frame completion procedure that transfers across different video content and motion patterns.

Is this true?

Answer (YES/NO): NO